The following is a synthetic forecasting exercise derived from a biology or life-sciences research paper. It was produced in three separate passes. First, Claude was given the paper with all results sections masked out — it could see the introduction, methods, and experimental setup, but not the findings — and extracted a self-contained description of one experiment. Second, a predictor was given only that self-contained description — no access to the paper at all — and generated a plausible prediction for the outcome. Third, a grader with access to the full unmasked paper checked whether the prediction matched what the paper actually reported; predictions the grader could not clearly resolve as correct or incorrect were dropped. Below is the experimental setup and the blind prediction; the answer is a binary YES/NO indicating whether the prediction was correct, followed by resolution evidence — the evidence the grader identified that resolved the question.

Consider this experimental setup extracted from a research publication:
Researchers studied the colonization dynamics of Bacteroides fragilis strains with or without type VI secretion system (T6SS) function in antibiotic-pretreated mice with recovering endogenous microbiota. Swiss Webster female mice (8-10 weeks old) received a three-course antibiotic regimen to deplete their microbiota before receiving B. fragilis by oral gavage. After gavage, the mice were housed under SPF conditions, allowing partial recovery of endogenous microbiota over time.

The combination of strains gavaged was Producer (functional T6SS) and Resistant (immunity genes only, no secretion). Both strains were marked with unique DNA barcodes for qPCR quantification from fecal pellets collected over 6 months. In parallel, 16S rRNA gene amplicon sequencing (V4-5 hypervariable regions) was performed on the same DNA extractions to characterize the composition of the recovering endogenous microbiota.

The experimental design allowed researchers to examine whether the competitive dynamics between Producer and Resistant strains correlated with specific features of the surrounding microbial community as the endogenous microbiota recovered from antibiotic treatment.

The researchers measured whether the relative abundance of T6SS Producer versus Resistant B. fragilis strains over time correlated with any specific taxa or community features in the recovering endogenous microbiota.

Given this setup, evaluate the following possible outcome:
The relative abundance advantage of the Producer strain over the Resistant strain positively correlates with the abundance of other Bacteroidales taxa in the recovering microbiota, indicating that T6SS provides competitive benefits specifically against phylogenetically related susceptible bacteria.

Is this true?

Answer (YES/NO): NO